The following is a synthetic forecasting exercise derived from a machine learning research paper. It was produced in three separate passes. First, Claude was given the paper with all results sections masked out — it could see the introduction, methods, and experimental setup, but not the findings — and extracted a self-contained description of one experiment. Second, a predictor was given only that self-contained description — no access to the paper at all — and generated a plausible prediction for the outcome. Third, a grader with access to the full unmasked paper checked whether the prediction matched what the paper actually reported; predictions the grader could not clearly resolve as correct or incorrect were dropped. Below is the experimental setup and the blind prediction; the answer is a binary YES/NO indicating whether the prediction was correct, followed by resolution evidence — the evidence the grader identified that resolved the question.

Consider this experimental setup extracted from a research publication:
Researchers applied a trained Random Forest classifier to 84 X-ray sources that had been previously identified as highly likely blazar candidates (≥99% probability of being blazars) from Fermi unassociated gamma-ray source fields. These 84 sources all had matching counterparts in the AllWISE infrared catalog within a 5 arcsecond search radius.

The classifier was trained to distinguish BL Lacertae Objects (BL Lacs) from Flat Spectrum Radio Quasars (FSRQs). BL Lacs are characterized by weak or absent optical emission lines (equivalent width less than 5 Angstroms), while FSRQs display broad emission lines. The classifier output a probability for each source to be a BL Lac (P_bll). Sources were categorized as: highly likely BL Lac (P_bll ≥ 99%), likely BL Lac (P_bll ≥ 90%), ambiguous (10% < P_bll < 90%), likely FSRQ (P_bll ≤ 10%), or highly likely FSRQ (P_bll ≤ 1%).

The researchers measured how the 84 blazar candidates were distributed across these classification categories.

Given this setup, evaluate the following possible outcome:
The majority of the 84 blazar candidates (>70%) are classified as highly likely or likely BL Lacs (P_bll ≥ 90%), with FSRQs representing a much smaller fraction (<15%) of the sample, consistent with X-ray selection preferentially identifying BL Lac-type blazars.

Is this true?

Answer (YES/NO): NO